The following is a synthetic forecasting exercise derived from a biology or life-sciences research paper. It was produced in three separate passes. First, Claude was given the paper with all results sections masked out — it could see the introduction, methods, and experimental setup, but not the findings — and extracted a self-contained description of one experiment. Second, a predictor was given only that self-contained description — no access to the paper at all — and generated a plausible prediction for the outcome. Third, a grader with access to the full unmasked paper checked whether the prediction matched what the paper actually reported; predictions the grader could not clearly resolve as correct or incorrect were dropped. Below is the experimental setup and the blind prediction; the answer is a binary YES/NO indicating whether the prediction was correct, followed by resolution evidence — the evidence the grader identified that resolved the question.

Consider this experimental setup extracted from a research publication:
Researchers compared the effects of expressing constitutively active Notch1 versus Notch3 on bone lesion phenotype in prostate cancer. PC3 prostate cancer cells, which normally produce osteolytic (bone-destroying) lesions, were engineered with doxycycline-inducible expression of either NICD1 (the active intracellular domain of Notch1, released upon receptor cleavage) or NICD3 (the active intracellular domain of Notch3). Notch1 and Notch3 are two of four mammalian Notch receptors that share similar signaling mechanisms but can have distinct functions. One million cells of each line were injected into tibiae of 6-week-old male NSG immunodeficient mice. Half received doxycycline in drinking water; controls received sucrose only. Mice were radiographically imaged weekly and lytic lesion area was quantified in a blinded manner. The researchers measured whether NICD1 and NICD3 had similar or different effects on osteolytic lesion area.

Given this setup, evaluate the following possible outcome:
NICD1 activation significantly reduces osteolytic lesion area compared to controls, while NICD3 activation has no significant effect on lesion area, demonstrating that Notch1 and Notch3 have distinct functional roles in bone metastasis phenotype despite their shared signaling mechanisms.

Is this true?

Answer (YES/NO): NO